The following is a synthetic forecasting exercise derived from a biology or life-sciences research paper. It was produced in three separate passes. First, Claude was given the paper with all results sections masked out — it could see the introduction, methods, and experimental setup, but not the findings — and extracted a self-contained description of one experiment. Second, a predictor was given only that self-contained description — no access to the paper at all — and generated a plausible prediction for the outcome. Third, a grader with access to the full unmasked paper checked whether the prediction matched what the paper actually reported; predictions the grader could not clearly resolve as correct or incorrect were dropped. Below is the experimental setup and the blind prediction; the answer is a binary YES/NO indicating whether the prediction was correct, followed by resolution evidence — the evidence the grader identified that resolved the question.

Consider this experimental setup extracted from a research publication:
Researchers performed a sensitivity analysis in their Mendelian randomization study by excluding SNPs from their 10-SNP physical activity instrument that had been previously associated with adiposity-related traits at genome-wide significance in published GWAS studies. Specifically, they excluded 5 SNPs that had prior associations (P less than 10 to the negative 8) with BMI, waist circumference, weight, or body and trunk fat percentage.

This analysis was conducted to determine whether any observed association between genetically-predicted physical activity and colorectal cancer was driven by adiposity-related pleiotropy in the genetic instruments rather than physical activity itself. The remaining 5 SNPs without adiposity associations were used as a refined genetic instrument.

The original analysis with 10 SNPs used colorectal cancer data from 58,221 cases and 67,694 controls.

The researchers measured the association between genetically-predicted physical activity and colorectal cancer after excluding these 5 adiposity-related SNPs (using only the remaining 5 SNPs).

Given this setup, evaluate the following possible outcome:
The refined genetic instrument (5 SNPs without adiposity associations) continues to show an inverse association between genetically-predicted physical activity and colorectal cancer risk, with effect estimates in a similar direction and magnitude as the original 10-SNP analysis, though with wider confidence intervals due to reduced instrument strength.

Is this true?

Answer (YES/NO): YES